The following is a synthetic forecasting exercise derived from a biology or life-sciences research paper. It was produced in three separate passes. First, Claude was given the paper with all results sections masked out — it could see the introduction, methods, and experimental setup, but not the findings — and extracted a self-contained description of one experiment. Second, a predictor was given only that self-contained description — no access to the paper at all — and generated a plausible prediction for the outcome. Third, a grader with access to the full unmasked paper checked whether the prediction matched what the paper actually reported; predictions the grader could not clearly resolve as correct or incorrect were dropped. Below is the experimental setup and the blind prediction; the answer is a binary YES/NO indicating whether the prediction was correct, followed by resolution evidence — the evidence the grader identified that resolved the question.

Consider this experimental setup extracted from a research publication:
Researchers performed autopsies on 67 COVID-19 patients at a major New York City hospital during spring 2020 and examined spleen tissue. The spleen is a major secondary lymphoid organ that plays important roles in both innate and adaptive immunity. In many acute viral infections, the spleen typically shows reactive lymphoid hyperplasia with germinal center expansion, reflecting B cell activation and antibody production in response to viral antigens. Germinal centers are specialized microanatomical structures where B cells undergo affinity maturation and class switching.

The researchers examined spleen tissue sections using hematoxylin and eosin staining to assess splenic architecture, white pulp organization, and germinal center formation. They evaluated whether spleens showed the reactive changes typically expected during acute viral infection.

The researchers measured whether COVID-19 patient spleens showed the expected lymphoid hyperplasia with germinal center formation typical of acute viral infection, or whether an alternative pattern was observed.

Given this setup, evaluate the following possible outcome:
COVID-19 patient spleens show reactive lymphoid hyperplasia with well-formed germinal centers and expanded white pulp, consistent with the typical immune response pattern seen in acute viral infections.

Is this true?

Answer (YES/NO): NO